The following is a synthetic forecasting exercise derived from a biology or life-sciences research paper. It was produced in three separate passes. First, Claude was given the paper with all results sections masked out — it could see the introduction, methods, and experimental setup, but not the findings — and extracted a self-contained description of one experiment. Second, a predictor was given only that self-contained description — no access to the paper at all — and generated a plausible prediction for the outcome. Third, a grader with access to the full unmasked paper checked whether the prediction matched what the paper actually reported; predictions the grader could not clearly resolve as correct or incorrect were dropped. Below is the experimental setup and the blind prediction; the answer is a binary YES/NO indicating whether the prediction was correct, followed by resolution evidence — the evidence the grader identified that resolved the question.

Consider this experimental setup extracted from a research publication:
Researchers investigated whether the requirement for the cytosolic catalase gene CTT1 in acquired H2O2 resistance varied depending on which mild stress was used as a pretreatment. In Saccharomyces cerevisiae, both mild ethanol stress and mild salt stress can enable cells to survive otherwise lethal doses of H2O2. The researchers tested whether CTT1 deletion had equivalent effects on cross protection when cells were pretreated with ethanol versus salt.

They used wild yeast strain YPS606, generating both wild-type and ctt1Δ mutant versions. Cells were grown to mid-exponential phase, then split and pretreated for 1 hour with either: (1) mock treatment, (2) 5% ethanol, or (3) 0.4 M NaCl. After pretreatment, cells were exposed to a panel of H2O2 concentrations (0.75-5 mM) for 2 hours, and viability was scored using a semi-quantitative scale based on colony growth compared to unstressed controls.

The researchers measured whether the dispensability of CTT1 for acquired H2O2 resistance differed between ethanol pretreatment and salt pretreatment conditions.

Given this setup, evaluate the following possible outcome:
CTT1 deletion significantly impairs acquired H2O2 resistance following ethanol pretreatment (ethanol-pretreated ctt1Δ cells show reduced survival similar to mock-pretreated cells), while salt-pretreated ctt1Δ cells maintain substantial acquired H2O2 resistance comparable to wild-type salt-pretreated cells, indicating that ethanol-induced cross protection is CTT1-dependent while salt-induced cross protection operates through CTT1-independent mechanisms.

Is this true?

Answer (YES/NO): NO